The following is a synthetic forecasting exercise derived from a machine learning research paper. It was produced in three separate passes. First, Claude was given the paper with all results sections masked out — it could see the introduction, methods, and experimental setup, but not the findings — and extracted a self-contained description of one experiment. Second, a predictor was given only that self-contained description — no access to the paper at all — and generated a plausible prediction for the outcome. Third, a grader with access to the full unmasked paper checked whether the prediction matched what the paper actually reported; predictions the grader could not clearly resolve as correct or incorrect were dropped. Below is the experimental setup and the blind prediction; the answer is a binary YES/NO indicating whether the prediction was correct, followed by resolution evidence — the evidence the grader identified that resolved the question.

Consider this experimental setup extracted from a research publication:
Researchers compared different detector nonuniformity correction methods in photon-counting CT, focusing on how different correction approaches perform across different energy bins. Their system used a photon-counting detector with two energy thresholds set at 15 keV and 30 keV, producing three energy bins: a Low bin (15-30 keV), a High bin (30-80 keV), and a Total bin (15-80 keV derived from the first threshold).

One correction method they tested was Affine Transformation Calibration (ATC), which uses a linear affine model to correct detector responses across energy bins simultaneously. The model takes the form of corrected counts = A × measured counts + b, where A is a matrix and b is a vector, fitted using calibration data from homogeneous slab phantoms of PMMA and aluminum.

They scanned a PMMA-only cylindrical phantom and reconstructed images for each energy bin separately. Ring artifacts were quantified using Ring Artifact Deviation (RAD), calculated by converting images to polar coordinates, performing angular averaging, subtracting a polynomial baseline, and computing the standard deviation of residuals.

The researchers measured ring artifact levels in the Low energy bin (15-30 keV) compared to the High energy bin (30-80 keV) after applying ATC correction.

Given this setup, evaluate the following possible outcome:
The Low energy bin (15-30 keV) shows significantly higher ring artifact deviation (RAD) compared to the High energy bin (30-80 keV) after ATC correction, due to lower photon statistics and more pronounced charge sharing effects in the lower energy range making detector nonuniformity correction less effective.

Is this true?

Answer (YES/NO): NO